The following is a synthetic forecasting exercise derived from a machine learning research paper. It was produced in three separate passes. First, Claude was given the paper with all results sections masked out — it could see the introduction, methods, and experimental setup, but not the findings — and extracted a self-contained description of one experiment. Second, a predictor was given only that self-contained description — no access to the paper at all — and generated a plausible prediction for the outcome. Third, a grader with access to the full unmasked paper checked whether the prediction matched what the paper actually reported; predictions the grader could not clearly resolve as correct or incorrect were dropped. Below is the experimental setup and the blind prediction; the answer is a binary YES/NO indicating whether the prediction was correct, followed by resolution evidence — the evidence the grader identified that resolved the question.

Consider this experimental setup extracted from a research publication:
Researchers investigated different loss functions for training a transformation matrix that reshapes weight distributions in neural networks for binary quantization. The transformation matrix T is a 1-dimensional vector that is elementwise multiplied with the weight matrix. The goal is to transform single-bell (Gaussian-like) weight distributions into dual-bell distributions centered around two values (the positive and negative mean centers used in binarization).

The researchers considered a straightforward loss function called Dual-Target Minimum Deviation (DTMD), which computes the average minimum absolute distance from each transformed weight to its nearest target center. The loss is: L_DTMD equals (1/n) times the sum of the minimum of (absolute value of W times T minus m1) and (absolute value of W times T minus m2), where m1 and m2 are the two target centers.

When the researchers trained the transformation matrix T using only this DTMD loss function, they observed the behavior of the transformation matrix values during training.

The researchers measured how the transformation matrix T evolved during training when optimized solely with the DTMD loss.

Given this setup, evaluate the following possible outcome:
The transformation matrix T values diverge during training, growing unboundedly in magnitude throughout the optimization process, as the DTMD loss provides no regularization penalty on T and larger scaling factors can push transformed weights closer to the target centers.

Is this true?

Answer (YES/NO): NO